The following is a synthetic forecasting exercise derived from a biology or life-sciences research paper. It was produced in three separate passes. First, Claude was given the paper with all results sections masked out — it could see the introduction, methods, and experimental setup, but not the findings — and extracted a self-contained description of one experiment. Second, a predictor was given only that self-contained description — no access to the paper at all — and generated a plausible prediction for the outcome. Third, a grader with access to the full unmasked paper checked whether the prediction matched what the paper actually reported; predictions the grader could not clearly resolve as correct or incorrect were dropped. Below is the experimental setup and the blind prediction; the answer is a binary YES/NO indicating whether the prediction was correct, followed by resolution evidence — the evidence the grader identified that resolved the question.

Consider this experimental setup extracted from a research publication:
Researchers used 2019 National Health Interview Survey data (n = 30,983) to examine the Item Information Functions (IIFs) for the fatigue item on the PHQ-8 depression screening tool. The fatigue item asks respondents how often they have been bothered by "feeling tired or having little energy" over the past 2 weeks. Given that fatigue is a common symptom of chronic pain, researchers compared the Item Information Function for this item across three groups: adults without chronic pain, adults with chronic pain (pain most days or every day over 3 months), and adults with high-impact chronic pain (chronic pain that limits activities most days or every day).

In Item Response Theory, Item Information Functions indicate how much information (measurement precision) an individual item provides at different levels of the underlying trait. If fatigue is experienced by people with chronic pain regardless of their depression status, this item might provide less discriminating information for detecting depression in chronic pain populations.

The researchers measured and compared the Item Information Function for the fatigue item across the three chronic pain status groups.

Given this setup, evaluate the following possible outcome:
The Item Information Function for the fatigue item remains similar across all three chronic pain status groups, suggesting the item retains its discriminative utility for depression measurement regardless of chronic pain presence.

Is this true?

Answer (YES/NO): YES